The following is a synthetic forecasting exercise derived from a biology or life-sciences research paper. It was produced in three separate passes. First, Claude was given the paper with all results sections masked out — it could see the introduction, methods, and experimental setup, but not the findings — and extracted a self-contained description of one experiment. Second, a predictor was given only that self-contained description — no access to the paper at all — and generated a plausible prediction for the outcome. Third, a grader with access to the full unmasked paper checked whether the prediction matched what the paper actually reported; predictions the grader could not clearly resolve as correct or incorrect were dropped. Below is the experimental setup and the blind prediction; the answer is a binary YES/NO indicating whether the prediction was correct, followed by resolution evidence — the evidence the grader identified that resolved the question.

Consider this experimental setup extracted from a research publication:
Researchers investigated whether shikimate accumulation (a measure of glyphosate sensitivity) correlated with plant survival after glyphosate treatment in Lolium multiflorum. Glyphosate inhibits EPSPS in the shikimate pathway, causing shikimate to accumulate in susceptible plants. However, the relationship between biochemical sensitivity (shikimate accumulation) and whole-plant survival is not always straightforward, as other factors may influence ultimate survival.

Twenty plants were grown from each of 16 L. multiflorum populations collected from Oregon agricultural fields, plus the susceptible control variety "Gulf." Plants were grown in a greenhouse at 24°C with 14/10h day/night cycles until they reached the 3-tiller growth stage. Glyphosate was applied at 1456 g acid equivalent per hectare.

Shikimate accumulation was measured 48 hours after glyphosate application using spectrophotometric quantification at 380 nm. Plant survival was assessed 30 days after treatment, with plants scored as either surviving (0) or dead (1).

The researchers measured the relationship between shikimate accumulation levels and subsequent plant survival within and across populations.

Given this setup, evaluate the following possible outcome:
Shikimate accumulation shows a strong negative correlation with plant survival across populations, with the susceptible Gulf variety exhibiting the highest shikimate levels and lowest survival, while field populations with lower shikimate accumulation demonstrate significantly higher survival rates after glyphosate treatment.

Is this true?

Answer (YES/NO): YES